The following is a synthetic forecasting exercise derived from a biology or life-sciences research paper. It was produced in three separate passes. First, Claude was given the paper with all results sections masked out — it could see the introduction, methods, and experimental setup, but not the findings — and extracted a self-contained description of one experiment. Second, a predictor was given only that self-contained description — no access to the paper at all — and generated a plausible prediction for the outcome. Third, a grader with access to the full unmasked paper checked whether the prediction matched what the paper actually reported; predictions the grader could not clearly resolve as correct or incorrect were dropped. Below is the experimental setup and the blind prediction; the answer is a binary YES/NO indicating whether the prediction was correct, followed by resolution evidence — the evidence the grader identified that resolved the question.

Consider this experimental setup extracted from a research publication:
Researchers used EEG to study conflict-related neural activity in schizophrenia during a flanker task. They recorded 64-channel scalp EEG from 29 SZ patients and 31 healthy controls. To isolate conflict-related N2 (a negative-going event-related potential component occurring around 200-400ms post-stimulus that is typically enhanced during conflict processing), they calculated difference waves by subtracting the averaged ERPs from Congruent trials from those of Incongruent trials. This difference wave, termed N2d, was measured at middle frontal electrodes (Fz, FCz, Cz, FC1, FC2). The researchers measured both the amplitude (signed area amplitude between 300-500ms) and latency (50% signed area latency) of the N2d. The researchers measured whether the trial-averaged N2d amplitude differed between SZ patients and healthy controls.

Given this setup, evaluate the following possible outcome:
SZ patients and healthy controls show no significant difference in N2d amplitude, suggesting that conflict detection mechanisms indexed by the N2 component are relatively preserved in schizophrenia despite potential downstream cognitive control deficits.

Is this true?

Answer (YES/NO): NO